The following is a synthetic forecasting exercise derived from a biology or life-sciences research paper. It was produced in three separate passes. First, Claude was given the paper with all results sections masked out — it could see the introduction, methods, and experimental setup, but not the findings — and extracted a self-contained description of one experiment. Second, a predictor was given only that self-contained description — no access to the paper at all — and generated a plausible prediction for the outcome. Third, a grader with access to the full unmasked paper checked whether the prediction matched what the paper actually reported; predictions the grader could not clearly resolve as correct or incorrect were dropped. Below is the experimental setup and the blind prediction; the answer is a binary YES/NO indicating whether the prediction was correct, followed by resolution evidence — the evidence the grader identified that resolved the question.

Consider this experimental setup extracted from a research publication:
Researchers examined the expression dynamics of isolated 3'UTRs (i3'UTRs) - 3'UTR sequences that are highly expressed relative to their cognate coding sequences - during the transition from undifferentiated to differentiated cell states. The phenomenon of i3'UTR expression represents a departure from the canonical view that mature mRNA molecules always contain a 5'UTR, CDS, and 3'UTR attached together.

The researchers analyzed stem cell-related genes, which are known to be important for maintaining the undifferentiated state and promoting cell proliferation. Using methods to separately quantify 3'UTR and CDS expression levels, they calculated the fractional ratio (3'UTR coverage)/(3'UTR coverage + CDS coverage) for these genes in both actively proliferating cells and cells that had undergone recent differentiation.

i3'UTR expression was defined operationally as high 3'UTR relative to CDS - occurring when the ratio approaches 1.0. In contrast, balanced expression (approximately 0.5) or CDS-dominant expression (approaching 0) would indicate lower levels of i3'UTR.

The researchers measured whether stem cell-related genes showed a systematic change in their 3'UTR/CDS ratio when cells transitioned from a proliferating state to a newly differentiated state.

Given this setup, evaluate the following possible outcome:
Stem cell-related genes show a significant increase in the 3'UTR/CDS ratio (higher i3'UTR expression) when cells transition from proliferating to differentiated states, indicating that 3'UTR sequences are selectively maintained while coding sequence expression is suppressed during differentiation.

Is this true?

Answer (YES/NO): NO